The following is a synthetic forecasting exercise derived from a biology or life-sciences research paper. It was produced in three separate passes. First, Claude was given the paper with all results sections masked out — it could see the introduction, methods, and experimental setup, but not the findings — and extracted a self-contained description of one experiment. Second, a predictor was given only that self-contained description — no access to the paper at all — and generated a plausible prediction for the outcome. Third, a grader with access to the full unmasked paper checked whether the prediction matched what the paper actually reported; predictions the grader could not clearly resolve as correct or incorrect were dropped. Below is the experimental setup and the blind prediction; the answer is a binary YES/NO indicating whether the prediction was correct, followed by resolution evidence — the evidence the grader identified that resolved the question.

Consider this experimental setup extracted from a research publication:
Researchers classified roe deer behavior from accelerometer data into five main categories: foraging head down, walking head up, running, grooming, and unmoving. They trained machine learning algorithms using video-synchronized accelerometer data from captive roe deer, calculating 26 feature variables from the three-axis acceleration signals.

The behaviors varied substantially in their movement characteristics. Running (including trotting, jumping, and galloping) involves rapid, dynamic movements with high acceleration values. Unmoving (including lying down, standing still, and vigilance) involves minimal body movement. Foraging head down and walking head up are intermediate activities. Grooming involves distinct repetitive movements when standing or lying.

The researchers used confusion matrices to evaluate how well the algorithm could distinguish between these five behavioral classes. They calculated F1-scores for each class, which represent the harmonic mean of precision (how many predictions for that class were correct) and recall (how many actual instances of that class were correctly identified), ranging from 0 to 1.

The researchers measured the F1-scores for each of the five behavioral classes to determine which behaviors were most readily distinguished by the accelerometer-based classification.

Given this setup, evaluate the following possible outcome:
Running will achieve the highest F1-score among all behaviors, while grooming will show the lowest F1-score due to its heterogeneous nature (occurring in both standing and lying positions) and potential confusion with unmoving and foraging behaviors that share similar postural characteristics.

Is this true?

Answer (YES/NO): NO